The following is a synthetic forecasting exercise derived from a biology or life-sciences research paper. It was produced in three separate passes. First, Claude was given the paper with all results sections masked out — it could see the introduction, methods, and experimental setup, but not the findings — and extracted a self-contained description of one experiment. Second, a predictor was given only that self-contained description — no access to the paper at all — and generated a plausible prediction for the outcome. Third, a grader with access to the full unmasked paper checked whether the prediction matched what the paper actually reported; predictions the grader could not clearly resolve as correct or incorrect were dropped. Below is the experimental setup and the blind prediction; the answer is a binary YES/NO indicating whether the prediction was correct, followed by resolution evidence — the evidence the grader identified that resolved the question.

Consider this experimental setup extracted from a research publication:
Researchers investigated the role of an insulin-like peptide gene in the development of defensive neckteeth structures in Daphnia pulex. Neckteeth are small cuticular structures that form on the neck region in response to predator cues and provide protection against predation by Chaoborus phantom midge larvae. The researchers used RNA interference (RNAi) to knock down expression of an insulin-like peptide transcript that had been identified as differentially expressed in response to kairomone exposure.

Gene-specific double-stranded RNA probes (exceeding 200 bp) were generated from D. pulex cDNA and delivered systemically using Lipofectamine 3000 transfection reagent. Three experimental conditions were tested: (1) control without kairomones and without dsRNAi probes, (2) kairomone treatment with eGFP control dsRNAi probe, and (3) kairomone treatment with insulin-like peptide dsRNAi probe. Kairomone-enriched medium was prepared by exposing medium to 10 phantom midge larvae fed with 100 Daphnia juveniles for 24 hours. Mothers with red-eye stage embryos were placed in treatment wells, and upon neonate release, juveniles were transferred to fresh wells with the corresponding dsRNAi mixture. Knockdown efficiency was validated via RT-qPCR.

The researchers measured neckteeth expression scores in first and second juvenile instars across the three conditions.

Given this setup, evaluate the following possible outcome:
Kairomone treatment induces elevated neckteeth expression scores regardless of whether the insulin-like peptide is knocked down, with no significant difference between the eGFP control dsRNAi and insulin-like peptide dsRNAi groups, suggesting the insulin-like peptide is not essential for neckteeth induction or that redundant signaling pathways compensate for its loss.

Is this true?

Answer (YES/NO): NO